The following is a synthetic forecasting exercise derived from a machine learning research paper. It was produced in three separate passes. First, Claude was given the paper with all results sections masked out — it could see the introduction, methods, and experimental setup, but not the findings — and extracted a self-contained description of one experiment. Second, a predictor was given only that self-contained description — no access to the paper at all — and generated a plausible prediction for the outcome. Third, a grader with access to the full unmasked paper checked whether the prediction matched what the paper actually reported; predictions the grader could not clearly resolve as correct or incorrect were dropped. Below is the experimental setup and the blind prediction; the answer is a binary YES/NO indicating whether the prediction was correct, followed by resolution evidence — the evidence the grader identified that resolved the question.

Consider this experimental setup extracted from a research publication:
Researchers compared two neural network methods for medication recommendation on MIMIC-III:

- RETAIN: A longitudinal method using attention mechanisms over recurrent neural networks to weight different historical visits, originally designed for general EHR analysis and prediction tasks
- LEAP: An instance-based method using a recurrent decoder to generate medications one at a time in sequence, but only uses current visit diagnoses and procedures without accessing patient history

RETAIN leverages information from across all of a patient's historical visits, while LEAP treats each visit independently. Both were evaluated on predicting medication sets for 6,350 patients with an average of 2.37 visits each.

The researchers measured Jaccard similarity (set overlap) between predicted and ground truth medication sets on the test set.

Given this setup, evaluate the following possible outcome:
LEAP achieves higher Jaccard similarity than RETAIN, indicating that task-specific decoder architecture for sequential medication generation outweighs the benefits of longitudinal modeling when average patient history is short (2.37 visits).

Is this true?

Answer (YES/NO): NO